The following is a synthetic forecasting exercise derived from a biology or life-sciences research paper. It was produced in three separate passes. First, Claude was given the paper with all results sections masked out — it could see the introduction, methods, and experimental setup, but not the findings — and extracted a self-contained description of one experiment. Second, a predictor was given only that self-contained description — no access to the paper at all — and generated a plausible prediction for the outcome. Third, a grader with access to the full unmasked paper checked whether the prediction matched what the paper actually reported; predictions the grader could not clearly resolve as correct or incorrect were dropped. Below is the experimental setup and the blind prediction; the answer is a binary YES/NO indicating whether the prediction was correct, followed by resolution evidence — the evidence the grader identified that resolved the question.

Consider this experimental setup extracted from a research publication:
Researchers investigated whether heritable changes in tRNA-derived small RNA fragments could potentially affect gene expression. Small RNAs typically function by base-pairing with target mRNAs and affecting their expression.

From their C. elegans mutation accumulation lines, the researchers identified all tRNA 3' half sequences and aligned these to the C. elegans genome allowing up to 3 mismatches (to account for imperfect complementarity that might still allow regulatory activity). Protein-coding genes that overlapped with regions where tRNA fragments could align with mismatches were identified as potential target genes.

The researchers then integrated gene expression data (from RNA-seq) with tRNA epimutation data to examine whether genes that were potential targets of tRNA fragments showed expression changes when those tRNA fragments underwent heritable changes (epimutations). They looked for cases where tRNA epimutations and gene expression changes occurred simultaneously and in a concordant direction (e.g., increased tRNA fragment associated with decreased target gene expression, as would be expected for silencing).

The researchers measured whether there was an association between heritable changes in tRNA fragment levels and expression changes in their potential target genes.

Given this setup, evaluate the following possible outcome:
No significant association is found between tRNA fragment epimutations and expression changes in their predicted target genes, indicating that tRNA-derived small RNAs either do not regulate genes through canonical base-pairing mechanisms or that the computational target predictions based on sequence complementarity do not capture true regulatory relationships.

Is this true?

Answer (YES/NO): NO